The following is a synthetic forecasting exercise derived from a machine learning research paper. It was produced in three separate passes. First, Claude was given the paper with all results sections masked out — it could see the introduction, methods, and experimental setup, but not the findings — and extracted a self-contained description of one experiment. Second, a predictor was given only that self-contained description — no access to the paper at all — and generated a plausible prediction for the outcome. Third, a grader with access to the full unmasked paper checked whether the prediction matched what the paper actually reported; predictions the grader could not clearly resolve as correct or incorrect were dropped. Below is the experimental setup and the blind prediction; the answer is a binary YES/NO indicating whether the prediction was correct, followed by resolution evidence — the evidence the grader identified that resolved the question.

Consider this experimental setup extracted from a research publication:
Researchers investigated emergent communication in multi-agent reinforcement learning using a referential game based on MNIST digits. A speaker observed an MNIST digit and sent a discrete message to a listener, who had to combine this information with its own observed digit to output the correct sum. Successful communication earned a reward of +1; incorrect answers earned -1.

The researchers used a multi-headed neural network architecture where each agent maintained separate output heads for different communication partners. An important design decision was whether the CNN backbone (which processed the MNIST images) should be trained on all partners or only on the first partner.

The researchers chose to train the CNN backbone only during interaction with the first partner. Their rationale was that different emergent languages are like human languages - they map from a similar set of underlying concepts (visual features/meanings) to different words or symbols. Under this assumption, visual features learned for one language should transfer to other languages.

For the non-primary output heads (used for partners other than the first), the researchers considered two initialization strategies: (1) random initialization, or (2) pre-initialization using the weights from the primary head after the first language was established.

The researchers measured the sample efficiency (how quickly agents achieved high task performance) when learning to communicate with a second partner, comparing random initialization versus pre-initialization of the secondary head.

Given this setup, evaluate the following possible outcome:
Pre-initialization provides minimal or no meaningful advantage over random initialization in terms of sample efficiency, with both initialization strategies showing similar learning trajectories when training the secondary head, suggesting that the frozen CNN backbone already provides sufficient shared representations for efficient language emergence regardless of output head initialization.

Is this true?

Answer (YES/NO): NO